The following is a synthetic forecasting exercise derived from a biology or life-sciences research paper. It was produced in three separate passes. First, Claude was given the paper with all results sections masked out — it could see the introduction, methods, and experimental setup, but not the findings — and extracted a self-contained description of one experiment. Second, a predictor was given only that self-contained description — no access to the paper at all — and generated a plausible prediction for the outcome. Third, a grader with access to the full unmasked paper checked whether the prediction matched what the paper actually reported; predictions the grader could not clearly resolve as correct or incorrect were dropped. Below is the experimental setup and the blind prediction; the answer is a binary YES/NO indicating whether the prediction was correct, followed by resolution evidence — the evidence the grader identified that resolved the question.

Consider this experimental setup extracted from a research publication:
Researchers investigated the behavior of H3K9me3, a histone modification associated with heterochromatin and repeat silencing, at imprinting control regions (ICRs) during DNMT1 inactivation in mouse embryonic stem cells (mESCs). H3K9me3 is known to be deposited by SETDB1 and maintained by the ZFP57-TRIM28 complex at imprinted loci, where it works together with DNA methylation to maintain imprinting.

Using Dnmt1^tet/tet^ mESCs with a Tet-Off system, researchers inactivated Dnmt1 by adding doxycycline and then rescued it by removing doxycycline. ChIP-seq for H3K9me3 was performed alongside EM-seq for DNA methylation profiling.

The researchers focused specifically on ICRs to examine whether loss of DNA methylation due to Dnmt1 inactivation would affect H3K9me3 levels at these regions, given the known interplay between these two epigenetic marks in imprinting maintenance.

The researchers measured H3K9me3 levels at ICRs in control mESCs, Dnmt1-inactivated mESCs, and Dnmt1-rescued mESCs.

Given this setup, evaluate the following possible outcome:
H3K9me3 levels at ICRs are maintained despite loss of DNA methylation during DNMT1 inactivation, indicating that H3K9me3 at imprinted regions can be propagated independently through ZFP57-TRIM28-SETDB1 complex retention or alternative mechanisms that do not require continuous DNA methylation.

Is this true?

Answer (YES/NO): NO